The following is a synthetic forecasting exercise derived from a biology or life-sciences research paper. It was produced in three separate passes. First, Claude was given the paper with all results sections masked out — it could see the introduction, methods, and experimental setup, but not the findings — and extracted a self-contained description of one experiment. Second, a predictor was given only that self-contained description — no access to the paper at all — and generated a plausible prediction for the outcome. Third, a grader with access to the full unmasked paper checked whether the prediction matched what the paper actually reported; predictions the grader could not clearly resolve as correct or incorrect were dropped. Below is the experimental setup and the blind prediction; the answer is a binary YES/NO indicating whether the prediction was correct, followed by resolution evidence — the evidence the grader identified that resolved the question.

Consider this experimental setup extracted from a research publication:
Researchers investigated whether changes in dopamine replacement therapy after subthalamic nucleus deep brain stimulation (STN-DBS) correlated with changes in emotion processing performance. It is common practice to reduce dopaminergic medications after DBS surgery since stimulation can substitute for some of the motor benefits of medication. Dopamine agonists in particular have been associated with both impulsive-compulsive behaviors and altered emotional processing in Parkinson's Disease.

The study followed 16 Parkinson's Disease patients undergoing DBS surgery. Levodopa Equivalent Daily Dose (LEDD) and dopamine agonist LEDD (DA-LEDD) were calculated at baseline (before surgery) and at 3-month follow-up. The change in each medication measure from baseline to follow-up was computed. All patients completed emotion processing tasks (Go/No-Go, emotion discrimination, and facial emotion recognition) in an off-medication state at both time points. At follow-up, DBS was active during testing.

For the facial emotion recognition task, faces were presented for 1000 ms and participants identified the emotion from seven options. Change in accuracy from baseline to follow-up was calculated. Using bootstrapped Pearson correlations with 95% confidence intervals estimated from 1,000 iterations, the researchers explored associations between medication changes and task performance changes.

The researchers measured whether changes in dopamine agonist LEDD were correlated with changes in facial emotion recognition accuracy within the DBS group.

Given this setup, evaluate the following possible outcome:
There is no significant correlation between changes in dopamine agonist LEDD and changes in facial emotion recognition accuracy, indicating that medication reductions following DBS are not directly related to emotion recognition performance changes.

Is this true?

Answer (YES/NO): NO